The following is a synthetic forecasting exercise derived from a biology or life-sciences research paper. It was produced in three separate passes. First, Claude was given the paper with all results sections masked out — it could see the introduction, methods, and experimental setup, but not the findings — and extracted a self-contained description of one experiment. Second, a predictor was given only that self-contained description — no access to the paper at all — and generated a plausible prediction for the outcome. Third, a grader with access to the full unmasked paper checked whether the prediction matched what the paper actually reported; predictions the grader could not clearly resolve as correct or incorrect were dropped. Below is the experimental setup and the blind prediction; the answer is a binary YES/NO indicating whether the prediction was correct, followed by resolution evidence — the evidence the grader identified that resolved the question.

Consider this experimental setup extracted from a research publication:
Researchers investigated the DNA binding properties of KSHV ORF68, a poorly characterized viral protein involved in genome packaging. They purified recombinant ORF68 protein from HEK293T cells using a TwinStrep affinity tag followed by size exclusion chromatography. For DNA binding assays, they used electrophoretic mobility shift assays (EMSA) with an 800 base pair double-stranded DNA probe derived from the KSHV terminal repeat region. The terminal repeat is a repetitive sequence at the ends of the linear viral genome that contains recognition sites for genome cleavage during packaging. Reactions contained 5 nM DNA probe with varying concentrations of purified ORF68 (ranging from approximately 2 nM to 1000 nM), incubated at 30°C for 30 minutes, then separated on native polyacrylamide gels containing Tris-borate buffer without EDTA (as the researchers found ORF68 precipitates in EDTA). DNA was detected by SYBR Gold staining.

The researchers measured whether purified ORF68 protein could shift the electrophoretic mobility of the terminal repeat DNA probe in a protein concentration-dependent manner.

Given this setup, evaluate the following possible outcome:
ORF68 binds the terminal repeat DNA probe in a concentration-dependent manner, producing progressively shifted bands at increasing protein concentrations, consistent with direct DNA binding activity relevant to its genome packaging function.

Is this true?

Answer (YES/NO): YES